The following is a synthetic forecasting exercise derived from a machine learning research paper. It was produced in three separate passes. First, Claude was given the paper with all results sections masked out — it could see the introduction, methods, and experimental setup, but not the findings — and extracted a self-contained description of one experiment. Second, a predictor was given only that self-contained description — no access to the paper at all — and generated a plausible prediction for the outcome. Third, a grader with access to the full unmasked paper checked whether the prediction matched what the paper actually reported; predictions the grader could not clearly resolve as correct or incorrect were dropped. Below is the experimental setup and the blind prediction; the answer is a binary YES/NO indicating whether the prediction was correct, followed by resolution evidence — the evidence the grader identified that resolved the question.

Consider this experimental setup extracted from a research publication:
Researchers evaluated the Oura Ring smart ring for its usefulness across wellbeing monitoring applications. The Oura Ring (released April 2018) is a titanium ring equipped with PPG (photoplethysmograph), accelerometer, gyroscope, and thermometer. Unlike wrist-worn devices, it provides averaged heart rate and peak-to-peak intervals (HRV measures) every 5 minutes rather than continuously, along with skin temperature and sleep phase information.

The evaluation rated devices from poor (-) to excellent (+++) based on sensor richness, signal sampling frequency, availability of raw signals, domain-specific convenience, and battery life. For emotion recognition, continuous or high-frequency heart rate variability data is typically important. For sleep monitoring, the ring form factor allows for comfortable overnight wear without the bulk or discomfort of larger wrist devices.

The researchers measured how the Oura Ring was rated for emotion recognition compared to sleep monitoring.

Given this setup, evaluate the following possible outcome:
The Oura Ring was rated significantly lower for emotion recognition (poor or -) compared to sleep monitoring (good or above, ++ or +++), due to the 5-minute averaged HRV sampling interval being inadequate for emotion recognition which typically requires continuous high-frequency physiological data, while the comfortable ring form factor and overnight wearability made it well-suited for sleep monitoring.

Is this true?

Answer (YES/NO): YES